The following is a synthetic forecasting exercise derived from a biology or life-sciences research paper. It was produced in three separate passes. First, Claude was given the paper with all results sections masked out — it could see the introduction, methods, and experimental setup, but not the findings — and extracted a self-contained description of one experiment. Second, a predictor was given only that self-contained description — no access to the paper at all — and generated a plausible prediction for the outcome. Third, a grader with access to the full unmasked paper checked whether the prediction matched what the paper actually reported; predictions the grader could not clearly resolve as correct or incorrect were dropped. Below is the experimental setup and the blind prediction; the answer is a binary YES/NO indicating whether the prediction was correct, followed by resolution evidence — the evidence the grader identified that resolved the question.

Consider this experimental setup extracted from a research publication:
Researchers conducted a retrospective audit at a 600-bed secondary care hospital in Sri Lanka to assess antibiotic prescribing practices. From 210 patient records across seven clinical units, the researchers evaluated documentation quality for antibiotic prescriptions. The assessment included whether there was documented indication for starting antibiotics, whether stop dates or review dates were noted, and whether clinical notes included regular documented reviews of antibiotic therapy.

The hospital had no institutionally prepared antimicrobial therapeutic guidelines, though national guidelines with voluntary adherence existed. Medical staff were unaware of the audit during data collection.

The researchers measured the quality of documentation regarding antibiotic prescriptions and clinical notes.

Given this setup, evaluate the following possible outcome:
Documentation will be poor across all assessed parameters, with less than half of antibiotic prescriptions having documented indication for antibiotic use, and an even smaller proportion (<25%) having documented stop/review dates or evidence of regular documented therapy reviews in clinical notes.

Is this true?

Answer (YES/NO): NO